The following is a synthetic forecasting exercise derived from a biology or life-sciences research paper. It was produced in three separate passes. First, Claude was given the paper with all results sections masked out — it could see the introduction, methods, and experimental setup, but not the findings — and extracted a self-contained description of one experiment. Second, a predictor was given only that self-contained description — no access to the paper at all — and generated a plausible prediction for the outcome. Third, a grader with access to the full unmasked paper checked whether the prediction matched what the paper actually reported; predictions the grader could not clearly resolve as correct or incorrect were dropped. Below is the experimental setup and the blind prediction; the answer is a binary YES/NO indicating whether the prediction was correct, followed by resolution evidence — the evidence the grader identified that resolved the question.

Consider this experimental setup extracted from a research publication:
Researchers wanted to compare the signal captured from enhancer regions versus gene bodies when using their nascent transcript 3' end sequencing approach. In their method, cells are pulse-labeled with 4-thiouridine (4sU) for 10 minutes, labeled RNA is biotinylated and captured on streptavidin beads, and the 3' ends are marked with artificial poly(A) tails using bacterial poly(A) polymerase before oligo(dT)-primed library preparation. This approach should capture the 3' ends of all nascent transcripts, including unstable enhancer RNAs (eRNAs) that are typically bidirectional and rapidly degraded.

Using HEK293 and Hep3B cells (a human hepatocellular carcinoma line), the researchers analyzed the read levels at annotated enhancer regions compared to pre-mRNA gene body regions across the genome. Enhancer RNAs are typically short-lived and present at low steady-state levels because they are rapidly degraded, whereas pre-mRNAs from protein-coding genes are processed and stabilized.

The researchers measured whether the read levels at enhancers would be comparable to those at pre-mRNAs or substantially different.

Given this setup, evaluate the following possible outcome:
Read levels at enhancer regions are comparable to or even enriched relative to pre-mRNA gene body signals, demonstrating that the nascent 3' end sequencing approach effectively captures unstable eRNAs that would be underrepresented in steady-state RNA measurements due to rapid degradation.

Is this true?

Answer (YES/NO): YES